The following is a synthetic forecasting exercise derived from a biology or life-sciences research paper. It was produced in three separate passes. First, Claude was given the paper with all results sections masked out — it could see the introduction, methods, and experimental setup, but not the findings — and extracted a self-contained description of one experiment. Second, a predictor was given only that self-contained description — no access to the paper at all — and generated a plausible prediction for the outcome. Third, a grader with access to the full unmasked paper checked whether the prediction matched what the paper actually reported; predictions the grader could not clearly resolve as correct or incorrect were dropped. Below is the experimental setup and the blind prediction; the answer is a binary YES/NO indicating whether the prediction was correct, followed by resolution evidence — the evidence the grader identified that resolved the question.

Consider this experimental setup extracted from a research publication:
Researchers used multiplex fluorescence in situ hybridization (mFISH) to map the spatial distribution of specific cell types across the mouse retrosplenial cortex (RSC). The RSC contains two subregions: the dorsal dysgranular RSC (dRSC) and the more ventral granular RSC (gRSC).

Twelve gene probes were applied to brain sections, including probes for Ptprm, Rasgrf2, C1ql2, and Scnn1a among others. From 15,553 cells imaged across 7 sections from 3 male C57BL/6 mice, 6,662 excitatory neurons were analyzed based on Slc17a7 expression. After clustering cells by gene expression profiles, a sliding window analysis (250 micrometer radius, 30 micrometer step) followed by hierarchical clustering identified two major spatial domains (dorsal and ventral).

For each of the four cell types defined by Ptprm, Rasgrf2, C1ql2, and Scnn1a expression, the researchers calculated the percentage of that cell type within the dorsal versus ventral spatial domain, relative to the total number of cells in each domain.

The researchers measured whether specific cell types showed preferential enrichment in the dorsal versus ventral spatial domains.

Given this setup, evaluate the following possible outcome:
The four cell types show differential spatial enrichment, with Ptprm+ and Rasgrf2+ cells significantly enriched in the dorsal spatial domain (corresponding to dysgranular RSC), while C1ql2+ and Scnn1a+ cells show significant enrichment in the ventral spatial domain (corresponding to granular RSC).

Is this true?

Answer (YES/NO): YES